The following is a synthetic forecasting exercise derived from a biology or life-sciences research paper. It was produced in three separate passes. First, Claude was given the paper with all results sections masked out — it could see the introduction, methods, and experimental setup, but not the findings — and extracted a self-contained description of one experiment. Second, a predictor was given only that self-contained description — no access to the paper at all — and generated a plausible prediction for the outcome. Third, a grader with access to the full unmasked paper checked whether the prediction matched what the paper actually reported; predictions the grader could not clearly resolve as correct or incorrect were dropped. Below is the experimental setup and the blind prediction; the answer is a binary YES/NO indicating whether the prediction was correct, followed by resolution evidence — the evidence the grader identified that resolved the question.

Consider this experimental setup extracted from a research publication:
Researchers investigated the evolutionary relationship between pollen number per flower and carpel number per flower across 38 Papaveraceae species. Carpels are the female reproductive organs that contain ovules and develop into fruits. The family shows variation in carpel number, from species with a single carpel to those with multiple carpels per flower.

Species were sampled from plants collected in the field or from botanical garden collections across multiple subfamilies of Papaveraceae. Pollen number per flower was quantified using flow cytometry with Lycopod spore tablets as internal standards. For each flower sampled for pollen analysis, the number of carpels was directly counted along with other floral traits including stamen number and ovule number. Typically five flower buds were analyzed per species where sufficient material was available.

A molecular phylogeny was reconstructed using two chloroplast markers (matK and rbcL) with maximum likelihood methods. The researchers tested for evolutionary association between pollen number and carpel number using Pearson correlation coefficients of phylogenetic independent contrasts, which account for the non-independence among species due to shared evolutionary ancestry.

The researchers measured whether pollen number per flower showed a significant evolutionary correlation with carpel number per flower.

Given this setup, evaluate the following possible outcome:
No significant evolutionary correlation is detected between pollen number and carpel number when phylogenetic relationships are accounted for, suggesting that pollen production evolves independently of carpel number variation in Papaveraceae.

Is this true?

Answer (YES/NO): NO